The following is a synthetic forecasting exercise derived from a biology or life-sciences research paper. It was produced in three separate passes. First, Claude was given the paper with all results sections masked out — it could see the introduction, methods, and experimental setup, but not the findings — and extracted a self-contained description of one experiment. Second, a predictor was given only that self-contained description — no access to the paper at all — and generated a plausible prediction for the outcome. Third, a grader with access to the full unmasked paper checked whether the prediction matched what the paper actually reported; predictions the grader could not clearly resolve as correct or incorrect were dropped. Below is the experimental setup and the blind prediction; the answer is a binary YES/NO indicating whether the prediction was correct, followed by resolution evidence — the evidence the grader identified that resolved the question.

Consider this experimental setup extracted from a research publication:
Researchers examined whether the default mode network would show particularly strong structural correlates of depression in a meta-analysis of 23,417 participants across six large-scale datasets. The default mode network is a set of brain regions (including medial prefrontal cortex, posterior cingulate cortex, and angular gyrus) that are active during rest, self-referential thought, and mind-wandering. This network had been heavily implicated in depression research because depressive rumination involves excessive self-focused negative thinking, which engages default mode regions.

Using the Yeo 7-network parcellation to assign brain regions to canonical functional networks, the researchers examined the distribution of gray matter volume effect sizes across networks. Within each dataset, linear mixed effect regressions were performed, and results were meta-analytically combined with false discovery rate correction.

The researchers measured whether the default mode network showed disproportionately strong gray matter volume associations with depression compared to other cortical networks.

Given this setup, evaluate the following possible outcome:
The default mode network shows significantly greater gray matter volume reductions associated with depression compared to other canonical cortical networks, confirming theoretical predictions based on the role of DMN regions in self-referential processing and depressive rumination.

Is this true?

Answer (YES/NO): NO